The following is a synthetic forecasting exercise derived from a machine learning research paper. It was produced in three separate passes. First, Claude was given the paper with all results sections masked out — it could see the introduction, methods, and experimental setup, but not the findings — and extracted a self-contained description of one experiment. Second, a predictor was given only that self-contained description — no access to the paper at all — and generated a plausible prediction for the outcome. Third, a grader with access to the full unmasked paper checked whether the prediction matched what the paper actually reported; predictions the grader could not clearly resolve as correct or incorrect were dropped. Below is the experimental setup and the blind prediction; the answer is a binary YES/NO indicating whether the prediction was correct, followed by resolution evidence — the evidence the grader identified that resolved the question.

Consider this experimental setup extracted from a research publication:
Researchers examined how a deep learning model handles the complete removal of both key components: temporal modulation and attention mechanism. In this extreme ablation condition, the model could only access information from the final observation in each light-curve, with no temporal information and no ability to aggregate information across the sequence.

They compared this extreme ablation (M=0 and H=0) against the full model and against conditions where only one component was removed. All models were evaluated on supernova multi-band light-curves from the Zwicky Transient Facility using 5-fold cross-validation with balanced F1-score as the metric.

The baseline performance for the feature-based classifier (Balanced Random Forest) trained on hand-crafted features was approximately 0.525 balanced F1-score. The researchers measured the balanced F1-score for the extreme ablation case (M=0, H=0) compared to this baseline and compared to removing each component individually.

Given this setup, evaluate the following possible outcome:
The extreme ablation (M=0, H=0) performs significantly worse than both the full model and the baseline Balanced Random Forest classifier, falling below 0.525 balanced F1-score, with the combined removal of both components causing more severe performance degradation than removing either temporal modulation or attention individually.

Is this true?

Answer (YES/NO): YES